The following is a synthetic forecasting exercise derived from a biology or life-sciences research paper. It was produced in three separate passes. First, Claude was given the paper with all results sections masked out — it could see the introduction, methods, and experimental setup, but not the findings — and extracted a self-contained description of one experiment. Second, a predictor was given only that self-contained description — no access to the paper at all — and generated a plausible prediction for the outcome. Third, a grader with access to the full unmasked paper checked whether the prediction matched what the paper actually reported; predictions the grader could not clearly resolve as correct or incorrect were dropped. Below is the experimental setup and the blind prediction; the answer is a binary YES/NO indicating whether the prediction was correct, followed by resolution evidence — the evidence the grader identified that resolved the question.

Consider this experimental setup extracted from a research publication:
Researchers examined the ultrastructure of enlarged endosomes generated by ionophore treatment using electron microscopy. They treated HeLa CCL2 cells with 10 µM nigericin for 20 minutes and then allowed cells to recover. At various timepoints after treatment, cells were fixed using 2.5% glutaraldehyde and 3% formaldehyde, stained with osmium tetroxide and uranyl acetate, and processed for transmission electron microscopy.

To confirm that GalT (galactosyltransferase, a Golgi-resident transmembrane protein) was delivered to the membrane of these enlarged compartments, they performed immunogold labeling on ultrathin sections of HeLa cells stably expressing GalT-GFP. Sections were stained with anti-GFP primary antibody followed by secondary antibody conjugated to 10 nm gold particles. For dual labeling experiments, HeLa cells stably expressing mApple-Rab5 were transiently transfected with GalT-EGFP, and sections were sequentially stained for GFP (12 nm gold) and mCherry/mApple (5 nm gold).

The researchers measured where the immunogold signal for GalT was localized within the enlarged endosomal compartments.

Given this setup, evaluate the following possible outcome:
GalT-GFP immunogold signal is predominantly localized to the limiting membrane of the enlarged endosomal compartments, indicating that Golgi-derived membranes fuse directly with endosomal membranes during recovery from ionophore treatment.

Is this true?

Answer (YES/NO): NO